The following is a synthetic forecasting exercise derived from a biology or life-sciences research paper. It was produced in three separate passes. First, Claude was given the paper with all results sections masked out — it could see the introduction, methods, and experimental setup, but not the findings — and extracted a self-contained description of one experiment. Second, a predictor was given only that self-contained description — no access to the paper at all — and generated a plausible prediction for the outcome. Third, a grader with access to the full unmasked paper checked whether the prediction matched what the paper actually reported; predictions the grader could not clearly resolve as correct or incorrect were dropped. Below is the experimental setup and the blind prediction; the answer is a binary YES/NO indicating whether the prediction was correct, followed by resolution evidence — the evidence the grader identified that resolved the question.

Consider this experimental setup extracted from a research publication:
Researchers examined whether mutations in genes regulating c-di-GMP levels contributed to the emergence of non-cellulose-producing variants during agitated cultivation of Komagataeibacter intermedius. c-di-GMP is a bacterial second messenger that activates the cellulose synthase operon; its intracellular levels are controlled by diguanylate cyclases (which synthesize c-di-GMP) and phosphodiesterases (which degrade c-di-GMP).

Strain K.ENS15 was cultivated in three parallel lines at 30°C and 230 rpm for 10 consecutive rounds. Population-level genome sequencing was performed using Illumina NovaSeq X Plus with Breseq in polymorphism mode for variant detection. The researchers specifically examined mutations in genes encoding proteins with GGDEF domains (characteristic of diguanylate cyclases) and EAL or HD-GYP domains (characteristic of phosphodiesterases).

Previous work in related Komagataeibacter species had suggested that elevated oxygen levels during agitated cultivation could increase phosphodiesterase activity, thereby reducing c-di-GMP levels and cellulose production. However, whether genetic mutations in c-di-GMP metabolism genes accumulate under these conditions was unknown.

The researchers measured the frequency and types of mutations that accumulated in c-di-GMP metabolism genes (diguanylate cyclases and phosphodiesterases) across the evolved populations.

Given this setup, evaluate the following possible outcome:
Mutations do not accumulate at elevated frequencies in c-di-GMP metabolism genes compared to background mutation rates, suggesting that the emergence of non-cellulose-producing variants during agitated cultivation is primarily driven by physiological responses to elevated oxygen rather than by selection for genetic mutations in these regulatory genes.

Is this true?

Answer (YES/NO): YES